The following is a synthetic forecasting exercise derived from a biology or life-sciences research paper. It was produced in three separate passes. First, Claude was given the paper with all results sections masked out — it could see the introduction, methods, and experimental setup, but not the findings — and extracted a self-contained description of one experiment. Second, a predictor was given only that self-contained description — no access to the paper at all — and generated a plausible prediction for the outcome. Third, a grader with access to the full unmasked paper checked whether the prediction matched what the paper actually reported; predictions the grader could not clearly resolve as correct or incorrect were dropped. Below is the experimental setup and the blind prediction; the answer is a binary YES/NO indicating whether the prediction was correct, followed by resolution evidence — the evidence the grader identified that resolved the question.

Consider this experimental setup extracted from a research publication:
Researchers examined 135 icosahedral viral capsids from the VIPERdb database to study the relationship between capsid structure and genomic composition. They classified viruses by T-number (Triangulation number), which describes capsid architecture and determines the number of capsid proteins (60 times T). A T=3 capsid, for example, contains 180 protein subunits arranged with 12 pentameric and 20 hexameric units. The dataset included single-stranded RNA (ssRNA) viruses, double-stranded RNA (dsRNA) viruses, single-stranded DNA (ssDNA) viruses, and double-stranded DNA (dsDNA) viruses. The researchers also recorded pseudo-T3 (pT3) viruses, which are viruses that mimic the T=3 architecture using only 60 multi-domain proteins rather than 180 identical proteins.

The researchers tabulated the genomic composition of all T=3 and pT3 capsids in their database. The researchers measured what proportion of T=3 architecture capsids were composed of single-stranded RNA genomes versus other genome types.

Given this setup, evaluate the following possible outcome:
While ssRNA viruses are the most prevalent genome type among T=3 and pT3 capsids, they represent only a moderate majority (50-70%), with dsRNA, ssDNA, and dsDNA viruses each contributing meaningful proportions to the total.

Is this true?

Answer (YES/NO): NO